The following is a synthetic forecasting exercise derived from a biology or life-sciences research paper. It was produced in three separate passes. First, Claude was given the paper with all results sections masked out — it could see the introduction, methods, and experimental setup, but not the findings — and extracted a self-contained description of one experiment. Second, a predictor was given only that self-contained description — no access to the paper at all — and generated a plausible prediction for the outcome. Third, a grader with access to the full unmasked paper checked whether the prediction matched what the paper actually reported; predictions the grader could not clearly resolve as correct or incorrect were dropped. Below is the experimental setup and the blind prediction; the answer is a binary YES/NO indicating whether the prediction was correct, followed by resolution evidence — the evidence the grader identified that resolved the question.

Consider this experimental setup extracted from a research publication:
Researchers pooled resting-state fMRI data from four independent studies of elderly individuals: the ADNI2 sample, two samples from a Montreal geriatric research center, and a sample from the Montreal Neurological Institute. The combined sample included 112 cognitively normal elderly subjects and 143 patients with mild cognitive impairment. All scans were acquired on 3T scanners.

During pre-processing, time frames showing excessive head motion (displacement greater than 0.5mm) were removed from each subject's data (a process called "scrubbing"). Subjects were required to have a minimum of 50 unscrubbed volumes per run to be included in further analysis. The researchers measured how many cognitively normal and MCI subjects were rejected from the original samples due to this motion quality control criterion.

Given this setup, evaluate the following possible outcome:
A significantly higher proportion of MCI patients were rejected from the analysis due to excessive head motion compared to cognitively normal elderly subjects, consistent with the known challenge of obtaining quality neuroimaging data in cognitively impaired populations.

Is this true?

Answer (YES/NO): NO